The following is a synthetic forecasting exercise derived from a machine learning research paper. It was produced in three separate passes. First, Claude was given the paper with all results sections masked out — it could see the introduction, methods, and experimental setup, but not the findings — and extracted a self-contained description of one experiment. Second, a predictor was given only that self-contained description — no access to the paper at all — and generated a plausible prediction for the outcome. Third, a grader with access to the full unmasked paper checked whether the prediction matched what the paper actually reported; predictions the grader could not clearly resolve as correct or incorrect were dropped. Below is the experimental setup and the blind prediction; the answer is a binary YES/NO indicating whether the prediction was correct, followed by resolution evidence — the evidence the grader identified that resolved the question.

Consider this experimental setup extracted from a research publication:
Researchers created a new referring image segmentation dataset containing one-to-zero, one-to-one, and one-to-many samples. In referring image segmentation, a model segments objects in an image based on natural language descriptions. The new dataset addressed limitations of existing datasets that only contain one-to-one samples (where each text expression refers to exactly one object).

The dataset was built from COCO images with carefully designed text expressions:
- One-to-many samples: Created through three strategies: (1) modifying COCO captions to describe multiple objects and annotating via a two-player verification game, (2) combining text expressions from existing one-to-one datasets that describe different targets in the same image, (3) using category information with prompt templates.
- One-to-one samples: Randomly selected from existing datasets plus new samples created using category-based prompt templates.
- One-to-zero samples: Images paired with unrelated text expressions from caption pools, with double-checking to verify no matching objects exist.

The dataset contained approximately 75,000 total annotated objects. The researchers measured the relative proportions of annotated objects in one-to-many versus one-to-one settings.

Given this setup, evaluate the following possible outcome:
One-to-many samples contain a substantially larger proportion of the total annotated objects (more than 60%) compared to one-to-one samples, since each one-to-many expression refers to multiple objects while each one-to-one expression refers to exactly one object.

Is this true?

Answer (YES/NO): NO